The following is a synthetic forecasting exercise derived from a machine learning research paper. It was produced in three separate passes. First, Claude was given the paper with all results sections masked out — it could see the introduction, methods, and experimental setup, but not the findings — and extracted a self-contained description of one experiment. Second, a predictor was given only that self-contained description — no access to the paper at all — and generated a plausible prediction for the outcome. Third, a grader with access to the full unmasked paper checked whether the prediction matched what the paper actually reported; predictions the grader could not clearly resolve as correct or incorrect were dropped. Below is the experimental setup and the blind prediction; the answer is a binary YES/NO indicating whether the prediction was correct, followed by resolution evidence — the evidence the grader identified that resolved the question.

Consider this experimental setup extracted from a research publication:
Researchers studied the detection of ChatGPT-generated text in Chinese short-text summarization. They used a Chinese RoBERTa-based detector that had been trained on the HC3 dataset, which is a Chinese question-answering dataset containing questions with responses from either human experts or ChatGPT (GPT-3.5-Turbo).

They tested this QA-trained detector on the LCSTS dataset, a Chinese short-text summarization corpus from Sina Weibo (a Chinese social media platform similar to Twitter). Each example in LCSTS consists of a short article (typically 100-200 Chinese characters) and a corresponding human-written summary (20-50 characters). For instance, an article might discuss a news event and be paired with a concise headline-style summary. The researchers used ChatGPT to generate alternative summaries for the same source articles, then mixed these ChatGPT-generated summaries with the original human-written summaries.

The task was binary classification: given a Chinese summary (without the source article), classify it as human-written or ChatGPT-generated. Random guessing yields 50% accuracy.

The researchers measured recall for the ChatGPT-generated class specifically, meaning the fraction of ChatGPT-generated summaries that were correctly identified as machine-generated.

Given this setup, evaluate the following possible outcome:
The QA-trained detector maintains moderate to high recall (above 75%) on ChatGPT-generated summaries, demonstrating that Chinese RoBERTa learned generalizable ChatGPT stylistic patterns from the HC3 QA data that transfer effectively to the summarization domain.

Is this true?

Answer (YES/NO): NO